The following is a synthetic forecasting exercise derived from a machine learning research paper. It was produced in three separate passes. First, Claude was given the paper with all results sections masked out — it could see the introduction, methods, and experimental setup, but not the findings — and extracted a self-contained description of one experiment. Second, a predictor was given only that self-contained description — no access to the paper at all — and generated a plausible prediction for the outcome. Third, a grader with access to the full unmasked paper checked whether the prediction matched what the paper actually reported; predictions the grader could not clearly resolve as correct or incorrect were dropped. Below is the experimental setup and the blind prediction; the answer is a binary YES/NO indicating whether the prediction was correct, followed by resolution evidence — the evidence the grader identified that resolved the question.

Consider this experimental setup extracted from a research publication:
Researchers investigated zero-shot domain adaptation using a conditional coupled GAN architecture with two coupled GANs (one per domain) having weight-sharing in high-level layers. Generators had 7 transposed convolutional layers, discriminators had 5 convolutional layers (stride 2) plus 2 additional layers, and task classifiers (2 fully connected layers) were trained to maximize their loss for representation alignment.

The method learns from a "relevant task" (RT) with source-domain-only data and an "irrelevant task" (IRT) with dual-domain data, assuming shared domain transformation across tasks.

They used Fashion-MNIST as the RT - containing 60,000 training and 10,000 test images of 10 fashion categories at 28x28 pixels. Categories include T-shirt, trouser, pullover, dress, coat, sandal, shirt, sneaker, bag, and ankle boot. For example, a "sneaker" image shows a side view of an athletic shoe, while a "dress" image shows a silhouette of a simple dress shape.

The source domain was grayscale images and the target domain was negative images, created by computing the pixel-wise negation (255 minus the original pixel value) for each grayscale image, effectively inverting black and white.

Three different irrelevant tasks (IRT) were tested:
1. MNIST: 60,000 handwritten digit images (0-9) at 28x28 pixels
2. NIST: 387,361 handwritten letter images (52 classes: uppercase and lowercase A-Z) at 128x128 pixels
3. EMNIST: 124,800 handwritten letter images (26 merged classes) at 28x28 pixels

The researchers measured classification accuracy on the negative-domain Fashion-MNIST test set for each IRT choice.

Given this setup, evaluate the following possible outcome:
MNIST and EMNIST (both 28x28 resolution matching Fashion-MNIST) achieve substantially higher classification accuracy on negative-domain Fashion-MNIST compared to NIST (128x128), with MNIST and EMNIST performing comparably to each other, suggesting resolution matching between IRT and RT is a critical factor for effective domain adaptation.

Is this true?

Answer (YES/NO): YES